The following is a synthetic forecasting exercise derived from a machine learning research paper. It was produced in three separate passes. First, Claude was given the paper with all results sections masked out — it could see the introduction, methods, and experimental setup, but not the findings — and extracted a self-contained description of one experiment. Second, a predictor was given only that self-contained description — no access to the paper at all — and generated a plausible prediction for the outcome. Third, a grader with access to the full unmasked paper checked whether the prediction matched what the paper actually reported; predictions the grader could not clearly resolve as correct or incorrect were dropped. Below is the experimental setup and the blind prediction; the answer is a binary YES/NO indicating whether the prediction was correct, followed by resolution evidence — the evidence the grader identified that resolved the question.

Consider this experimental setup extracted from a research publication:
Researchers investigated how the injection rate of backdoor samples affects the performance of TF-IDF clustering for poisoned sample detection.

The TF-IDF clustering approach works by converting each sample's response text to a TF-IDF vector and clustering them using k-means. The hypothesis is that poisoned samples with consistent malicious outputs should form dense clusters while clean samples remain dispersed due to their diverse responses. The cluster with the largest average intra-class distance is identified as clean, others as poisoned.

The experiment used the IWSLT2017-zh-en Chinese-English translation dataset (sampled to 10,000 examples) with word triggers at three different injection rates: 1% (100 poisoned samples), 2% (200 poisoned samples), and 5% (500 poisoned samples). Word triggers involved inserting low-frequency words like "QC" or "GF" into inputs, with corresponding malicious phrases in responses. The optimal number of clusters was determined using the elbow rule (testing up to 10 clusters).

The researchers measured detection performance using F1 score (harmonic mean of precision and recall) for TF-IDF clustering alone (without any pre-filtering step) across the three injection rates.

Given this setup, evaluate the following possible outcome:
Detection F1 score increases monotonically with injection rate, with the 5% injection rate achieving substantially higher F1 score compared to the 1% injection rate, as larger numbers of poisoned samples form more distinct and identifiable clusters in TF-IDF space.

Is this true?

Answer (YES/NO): YES